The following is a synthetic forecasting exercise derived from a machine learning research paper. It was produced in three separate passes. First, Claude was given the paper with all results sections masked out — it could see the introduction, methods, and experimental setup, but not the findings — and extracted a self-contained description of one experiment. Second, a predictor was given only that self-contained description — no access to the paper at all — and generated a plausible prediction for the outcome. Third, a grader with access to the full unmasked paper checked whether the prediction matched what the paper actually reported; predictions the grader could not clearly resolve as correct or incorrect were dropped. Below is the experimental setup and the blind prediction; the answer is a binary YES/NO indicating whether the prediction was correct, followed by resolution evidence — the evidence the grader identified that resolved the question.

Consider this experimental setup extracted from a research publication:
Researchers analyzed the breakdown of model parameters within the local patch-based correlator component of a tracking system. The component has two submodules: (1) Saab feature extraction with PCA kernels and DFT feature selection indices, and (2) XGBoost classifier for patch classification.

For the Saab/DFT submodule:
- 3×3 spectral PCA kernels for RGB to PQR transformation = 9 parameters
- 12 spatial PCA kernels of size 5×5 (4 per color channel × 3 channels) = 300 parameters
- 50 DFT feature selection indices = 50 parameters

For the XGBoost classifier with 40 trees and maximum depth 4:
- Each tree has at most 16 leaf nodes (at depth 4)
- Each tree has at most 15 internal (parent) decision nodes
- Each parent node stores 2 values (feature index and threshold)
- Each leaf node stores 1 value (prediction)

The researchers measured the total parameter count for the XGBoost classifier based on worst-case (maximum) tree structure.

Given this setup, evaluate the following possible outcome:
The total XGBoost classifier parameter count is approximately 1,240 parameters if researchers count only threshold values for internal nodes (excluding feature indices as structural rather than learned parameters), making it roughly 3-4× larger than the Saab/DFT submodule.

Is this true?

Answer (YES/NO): NO